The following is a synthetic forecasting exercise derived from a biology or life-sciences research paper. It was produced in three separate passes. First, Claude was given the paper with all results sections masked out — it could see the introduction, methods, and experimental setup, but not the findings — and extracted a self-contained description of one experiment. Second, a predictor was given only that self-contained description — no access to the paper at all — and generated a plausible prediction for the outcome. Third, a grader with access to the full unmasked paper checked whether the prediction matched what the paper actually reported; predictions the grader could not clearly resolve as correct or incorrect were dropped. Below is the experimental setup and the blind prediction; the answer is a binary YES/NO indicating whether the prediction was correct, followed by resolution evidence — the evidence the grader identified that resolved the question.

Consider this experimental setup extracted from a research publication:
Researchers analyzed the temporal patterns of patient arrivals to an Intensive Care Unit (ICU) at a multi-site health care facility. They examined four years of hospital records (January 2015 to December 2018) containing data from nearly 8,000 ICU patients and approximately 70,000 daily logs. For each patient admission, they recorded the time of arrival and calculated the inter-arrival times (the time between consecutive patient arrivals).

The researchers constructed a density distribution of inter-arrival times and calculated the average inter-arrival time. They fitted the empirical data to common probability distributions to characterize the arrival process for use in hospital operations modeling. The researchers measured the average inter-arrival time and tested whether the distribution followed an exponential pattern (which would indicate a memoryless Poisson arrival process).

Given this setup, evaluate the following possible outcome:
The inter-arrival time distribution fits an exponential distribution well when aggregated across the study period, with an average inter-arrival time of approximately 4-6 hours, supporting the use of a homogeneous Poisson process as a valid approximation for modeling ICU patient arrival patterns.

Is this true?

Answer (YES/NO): NO